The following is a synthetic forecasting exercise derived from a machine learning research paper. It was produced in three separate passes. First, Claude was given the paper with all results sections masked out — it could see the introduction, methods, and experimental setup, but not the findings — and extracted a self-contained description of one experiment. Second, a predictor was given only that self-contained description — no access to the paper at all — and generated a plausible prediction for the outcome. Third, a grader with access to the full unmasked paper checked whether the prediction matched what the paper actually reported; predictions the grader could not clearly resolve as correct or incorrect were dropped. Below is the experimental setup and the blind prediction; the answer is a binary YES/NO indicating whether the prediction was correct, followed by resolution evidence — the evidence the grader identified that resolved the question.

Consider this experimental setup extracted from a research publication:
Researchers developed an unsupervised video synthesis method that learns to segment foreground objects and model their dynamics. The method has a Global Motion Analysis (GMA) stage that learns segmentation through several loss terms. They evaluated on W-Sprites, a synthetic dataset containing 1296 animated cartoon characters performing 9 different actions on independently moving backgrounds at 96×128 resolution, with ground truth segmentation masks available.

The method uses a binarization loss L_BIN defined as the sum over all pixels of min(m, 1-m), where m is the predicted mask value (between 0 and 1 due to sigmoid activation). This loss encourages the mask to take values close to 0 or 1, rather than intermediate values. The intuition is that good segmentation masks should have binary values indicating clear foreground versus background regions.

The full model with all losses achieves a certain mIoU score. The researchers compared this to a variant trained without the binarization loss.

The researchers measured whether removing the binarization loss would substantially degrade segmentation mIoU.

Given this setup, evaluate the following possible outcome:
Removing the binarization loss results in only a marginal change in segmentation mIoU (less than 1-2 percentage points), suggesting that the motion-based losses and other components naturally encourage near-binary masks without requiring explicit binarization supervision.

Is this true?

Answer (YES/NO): YES